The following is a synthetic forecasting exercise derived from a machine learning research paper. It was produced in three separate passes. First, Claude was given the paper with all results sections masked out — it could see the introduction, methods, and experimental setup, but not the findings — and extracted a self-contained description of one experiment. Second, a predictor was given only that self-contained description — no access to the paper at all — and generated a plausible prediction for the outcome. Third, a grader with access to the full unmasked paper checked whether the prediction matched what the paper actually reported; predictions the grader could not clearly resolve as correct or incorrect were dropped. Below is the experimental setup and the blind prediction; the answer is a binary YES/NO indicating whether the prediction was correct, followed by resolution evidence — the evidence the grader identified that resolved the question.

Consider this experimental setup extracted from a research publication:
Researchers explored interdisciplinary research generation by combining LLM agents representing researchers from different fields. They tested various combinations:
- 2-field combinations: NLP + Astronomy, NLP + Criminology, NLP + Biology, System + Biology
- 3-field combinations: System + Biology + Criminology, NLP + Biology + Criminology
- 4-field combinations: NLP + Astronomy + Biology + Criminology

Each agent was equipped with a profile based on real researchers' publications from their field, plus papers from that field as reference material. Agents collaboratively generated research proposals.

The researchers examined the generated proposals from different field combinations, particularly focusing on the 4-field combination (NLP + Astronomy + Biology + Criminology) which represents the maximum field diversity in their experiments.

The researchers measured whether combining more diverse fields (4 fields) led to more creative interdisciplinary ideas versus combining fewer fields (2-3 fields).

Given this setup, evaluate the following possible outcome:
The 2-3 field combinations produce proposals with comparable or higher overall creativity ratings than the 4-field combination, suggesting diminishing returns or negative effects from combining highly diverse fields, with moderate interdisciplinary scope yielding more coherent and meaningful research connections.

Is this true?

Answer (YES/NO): NO